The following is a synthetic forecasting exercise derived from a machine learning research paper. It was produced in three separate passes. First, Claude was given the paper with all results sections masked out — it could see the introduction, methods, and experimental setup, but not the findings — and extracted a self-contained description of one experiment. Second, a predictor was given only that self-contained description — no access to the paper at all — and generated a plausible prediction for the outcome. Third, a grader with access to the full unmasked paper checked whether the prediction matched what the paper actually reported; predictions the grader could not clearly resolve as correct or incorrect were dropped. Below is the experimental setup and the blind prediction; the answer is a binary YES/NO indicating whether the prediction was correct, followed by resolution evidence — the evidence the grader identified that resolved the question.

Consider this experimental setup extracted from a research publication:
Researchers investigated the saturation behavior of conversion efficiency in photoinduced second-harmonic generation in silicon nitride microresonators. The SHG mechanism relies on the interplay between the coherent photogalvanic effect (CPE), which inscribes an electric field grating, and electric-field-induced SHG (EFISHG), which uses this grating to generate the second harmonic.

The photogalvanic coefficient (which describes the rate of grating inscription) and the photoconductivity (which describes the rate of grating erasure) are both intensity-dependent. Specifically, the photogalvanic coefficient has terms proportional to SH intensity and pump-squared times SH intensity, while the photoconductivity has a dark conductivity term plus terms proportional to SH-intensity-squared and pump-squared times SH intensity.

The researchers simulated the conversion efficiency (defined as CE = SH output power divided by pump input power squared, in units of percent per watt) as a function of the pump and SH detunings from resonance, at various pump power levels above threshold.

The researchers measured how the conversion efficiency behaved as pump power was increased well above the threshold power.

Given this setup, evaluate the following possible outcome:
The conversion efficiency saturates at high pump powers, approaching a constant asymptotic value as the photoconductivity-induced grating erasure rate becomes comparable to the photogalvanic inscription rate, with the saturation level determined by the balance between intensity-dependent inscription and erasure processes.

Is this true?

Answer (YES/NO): YES